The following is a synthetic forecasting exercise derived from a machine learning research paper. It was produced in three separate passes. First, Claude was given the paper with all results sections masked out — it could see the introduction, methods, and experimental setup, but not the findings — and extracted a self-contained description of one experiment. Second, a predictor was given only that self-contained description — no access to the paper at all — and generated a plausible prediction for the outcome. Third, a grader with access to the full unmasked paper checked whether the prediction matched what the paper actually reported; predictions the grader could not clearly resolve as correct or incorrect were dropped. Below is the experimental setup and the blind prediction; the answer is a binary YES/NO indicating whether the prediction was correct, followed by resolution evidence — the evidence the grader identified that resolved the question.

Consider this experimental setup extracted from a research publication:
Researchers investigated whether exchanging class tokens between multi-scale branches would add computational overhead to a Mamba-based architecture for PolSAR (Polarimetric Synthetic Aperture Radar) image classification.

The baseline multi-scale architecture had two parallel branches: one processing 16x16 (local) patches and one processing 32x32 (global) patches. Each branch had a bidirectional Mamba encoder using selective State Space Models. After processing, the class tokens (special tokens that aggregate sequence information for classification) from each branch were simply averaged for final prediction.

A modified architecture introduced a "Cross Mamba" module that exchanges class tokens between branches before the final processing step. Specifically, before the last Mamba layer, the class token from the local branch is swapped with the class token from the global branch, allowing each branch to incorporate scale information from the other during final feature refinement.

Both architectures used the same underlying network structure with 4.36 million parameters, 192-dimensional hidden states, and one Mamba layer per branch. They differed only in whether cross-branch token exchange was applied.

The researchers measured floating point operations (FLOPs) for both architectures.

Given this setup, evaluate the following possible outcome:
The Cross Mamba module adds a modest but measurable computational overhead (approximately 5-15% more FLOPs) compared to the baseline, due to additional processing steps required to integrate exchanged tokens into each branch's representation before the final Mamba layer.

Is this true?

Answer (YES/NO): NO